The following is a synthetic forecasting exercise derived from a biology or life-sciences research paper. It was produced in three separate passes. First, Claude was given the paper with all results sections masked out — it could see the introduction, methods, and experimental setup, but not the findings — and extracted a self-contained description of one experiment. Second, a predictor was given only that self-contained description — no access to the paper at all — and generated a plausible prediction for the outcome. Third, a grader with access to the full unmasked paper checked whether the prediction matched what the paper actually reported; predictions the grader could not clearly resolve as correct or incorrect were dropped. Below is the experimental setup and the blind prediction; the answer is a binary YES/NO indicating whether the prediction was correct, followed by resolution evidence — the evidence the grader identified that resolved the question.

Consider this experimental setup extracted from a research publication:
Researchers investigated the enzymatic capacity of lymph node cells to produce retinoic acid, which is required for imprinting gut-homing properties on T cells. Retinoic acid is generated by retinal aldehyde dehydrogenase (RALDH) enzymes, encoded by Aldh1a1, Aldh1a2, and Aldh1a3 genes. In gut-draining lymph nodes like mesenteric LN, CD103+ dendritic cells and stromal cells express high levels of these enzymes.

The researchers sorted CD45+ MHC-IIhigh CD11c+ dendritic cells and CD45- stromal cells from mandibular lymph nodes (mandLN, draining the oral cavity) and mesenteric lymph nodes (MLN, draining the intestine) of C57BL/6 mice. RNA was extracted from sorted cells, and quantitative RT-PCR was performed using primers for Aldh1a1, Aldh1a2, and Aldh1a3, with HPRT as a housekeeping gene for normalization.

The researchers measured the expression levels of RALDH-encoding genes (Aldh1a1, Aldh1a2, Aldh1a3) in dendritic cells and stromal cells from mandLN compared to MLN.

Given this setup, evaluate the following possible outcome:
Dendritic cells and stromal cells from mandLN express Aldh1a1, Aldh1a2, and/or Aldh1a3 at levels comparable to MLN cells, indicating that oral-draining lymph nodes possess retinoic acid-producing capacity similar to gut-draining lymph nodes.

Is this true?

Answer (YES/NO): NO